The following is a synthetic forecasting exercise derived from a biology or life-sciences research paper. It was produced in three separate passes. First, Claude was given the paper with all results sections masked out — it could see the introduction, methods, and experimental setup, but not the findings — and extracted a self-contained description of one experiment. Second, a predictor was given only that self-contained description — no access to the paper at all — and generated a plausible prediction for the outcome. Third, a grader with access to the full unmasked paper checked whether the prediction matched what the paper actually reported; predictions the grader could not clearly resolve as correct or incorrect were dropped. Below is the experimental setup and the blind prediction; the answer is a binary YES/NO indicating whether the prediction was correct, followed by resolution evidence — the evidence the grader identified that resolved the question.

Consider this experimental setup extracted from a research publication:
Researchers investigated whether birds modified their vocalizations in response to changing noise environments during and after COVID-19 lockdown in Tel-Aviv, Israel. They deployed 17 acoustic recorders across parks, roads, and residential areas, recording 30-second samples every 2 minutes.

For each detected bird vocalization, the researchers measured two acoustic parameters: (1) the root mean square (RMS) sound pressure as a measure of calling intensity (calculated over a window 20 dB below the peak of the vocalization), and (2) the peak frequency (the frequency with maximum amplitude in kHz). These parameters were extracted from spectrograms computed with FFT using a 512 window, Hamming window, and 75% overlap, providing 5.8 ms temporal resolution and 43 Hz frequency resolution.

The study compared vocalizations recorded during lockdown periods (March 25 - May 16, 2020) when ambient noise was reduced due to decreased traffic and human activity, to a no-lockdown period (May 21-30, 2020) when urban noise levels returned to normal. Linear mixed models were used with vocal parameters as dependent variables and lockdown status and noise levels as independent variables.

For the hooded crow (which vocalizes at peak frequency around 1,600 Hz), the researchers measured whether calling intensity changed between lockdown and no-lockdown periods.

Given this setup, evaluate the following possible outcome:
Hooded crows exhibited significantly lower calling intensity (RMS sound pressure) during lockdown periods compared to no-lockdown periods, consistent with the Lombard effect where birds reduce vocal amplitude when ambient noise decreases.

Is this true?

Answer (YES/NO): NO